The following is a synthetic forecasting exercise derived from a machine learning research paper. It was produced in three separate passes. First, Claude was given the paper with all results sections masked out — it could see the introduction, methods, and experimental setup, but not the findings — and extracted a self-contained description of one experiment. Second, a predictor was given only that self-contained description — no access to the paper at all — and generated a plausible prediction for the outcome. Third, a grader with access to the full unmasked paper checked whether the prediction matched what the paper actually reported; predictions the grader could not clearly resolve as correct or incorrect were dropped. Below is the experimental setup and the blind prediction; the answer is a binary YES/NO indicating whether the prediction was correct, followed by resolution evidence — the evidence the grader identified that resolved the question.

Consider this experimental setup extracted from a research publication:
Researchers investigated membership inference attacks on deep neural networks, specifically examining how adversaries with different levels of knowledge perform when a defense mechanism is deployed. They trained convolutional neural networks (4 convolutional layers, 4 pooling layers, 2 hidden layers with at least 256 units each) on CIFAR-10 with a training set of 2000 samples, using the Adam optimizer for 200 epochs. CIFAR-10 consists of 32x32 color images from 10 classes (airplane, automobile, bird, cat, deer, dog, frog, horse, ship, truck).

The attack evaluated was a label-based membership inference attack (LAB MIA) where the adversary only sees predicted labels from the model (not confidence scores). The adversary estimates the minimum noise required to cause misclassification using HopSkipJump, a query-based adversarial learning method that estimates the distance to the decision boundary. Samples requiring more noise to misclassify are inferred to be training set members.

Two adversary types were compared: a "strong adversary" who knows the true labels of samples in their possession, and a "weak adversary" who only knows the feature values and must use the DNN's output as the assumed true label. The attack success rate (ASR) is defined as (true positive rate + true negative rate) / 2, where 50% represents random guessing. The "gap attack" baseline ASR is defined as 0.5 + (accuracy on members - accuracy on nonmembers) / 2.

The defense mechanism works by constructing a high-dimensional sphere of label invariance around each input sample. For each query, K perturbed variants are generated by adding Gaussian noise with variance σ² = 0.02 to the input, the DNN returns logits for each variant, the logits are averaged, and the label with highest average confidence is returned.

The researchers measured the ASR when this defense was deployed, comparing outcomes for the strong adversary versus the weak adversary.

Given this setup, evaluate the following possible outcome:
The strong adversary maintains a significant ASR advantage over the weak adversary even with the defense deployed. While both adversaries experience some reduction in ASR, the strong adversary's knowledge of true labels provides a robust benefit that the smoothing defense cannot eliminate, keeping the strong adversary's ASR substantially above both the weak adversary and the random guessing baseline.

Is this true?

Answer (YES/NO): YES